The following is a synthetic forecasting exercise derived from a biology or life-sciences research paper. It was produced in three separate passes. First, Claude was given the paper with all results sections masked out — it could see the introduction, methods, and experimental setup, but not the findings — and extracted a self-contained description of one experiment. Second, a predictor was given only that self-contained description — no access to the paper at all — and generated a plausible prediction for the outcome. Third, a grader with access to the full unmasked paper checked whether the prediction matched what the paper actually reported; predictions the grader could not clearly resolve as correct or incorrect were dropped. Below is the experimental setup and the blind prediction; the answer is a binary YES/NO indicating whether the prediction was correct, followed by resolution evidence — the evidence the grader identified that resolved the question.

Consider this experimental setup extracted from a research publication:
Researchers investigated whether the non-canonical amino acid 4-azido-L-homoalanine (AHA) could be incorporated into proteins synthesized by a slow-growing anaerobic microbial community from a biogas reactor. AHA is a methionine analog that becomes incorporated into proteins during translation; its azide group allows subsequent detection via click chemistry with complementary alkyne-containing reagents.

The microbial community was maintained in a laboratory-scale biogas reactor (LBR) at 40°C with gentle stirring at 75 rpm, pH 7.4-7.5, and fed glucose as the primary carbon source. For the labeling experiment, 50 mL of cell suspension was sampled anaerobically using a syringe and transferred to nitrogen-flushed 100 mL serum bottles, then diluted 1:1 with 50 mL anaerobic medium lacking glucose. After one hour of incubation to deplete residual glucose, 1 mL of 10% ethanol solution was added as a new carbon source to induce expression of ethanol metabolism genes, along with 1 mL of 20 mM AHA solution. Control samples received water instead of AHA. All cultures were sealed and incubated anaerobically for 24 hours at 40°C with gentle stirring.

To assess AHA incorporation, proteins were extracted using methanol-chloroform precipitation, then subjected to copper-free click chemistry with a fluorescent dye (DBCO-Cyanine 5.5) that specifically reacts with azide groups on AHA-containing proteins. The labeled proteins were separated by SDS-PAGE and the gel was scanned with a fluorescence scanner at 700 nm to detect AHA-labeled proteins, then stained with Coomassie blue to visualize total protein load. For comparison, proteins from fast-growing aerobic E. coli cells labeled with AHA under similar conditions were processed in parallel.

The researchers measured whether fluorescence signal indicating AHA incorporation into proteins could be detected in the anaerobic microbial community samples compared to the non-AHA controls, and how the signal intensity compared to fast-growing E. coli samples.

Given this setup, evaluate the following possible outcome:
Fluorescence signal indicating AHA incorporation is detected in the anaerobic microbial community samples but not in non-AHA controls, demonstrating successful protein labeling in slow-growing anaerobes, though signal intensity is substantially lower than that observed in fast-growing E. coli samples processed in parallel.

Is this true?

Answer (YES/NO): YES